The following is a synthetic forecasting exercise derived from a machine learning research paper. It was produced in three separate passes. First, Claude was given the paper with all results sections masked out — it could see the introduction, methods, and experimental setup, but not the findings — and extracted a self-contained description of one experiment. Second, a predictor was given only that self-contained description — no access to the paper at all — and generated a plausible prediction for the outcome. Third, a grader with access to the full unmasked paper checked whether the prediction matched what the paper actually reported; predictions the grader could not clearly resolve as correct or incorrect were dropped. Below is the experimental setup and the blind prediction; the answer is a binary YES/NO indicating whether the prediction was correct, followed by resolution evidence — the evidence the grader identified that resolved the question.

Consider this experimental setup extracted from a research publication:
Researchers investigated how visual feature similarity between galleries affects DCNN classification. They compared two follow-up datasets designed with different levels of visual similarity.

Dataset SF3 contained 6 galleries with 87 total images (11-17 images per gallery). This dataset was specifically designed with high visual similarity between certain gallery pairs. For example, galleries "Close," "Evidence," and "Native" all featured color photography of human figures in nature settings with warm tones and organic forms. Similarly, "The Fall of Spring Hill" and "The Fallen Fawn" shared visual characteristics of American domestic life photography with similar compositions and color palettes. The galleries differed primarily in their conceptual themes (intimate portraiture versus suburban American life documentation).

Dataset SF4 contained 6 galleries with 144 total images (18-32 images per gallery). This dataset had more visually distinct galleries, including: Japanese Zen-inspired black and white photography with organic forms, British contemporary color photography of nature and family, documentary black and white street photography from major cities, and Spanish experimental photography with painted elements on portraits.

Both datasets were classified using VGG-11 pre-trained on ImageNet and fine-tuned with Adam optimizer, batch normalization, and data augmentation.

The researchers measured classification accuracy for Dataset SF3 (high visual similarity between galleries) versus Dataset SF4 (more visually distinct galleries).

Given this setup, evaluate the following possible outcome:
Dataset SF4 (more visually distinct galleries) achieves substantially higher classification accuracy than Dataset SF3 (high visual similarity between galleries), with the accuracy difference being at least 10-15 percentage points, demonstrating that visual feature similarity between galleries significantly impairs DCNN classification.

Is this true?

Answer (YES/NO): YES